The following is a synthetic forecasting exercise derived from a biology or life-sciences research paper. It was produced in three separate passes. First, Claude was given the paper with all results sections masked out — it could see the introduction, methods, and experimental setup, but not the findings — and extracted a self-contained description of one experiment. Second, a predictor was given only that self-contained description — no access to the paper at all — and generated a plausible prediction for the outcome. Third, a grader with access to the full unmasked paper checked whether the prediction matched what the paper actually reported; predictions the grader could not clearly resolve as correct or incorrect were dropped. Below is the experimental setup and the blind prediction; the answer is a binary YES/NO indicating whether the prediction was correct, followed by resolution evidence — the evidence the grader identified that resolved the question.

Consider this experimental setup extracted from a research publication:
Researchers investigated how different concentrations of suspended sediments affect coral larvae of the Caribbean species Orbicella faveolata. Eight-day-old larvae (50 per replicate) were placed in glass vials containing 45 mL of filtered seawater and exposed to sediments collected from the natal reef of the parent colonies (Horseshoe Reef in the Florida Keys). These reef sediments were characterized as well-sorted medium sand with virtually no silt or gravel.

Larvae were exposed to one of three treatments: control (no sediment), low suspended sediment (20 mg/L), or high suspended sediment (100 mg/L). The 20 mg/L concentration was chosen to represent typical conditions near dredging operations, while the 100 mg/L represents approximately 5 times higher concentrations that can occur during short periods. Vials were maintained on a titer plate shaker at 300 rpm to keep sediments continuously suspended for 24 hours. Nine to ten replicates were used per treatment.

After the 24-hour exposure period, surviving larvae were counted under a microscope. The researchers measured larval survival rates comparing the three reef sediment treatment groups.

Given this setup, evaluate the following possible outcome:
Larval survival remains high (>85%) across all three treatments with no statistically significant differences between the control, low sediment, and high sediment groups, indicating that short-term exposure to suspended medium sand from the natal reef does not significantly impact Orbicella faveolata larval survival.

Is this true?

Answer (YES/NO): NO